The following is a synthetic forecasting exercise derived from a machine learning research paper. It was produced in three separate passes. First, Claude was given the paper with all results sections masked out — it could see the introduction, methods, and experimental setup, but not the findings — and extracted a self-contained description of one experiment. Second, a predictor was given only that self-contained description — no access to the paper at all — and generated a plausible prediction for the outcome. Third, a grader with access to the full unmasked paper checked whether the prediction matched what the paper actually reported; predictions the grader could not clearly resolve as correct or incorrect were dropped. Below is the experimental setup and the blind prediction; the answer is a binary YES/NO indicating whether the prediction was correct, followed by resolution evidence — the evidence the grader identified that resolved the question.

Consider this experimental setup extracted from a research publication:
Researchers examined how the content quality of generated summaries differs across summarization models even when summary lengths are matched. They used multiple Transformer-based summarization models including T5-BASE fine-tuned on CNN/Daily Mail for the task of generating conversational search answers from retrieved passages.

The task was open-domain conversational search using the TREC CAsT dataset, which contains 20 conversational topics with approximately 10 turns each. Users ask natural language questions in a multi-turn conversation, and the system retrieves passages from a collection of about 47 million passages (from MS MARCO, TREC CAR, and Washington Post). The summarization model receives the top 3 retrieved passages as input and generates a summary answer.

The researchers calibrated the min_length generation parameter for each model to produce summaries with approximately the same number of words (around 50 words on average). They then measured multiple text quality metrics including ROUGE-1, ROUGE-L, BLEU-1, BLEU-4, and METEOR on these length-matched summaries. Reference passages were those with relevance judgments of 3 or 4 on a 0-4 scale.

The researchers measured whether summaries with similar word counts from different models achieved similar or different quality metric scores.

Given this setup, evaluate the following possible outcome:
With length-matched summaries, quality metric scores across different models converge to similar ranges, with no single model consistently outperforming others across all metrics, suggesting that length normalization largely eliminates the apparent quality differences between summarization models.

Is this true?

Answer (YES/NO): NO